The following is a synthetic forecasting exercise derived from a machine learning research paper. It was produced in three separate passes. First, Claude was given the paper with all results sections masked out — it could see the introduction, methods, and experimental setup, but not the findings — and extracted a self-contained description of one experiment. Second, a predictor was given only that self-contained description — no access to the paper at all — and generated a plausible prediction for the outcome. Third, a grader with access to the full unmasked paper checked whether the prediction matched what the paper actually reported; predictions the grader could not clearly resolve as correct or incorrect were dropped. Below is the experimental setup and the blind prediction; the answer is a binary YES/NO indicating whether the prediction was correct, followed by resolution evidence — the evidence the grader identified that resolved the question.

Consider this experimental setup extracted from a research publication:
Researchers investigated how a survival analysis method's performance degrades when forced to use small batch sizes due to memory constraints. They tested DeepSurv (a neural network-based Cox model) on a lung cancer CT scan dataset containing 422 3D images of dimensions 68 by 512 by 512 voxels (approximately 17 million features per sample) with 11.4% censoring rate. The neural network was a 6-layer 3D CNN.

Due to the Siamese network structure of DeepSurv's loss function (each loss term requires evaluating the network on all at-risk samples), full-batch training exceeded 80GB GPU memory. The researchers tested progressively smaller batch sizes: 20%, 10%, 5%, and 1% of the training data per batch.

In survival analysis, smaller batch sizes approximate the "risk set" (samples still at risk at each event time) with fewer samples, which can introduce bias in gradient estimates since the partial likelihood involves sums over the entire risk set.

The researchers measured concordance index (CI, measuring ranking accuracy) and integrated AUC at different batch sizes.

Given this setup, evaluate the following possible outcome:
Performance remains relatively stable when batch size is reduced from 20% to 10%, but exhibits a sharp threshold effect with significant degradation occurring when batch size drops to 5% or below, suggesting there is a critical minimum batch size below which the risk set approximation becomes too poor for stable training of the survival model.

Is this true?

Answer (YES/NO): NO